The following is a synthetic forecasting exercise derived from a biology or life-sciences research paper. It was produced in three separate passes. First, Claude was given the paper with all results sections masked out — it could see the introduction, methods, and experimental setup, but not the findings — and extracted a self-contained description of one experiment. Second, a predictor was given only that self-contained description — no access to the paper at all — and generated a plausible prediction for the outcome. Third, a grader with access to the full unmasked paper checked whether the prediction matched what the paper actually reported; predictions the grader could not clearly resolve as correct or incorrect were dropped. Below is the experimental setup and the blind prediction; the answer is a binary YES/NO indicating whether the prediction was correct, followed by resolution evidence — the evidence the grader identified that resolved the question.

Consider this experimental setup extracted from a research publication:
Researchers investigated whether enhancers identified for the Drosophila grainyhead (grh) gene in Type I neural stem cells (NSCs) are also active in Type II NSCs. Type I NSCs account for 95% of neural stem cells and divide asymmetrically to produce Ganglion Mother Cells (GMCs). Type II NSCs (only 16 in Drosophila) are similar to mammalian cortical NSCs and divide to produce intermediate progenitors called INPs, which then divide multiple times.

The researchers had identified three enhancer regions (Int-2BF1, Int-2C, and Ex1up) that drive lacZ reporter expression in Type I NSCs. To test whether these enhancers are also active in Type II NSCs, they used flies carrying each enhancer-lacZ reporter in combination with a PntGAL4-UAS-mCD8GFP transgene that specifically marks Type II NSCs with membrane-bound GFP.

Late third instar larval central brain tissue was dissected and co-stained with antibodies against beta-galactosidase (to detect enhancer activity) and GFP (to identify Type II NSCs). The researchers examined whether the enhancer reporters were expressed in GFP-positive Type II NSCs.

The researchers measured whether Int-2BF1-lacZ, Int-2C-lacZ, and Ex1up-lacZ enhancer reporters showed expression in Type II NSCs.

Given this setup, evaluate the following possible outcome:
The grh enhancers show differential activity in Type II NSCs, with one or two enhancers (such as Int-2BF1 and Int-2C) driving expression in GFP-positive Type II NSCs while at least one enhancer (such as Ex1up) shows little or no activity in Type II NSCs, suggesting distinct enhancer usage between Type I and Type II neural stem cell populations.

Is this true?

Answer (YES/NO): NO